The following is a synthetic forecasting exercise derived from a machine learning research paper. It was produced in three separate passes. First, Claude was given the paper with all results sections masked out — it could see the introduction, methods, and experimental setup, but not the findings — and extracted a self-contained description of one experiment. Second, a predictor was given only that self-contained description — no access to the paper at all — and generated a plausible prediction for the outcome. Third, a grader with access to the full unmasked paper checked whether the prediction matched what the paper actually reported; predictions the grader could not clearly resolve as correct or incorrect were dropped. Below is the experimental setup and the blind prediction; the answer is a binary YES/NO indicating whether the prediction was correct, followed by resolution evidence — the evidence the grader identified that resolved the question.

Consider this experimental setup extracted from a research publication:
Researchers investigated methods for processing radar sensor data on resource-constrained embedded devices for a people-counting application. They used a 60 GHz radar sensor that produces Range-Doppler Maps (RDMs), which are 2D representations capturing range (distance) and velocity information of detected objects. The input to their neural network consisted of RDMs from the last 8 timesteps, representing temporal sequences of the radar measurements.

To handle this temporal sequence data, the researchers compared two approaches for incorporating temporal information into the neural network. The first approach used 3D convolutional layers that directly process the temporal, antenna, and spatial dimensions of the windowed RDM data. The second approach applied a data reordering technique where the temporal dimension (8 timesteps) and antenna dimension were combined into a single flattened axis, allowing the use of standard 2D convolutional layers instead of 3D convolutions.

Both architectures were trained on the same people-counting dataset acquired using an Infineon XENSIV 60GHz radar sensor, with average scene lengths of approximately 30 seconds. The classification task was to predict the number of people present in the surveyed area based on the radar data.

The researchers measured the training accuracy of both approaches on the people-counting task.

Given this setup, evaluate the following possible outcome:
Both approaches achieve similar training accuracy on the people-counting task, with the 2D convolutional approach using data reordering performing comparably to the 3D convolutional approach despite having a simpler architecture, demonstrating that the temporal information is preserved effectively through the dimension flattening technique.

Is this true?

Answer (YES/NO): NO